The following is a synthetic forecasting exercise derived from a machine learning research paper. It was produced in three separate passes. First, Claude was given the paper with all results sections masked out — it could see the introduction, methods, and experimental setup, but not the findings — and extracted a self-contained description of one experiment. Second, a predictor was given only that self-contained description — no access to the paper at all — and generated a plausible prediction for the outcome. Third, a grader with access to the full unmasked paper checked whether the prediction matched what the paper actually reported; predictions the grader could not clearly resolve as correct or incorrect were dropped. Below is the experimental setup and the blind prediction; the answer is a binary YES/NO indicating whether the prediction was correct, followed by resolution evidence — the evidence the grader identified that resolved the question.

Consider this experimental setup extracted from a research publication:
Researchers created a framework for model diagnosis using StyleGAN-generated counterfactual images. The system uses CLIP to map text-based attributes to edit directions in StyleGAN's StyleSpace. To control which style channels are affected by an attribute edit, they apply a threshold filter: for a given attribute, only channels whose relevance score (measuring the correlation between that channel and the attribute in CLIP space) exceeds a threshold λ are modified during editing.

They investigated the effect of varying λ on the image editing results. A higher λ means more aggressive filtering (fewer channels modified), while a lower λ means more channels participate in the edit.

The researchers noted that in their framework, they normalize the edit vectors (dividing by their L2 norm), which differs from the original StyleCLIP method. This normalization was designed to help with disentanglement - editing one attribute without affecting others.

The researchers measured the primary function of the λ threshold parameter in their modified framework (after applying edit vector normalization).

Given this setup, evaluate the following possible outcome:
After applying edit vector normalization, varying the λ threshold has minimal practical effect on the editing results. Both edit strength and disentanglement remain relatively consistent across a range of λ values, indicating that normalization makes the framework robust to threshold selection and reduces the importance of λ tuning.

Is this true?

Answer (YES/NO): NO